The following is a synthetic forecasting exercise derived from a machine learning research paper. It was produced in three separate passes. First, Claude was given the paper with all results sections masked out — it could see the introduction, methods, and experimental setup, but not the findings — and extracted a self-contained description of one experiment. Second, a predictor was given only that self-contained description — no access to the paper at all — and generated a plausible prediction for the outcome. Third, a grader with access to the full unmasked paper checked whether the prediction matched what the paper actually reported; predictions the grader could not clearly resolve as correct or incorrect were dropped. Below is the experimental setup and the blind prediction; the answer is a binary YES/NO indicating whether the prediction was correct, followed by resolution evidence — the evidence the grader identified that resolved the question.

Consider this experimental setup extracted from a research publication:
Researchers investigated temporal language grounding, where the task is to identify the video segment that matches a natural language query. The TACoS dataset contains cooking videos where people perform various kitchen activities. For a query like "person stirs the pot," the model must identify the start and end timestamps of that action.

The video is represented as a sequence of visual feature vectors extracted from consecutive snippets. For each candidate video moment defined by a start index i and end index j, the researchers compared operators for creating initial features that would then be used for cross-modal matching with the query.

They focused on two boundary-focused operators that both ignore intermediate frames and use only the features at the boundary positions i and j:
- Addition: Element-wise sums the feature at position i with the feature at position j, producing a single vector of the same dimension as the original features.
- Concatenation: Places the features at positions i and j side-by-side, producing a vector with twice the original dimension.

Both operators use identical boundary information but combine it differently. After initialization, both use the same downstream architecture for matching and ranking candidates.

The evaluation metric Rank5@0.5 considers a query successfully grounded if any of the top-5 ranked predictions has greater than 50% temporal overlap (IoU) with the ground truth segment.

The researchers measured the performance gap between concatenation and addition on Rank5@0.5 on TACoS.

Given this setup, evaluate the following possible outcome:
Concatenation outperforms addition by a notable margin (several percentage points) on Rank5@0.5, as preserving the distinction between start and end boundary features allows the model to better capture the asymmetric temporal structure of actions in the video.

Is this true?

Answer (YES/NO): NO